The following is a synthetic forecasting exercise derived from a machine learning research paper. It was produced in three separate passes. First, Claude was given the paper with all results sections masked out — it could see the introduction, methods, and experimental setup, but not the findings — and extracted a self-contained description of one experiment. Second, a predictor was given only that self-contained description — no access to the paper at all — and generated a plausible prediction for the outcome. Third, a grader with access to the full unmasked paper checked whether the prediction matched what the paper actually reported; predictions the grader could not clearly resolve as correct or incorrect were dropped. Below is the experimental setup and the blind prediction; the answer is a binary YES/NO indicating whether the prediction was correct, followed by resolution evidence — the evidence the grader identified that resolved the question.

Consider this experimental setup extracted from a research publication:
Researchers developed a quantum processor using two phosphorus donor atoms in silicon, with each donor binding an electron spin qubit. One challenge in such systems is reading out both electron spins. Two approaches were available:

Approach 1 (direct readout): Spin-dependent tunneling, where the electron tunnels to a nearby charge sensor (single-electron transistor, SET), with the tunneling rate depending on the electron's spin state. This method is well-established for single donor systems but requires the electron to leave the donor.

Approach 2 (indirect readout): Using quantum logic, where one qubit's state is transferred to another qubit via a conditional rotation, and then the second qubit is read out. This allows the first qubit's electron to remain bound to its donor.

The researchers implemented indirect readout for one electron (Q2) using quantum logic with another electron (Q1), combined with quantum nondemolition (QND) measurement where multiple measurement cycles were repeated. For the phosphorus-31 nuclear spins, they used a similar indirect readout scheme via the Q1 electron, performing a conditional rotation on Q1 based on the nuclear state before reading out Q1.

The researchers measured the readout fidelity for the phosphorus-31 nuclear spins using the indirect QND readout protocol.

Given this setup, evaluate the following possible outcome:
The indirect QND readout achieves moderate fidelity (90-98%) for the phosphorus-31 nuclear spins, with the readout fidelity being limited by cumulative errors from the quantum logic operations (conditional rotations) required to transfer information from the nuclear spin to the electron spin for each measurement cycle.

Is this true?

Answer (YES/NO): NO